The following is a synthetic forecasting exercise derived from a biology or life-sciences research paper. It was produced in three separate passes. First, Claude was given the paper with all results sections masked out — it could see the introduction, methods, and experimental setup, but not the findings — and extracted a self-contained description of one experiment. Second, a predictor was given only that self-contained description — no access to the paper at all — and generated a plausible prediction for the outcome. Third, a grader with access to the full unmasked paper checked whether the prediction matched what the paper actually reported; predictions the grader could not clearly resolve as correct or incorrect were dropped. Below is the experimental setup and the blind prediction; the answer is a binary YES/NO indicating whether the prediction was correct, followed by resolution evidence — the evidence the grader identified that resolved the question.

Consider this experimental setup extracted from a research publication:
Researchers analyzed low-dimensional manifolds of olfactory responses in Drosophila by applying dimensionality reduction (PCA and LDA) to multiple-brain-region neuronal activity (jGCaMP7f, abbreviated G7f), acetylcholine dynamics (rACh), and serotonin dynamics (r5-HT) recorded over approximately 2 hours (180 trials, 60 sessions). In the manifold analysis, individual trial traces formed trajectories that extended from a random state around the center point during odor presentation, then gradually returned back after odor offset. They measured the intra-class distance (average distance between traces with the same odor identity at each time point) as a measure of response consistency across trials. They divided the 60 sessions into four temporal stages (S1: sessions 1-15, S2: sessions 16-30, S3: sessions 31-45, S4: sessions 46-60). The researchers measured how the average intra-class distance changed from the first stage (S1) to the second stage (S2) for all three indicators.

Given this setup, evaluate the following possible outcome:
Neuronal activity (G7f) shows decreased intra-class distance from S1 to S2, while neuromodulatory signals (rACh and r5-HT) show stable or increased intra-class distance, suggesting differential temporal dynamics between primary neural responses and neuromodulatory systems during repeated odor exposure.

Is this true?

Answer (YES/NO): NO